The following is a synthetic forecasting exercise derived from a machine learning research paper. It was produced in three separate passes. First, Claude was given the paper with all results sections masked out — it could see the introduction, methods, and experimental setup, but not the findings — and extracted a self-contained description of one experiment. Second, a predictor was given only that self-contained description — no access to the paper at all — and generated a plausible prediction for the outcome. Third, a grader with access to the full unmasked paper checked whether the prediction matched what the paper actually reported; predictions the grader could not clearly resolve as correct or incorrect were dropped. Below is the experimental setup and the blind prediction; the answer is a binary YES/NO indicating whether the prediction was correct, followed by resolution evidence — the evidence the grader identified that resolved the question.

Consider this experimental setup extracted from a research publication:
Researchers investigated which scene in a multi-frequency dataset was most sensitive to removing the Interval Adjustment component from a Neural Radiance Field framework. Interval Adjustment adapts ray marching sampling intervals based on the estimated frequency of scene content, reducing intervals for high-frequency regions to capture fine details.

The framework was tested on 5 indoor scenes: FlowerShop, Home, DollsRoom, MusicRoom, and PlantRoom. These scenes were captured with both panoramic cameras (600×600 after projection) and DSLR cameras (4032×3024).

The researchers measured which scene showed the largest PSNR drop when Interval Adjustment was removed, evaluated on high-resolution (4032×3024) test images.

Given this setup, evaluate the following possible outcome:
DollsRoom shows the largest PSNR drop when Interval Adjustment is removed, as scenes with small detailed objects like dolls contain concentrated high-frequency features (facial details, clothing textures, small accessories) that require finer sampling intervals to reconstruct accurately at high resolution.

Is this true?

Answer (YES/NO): NO